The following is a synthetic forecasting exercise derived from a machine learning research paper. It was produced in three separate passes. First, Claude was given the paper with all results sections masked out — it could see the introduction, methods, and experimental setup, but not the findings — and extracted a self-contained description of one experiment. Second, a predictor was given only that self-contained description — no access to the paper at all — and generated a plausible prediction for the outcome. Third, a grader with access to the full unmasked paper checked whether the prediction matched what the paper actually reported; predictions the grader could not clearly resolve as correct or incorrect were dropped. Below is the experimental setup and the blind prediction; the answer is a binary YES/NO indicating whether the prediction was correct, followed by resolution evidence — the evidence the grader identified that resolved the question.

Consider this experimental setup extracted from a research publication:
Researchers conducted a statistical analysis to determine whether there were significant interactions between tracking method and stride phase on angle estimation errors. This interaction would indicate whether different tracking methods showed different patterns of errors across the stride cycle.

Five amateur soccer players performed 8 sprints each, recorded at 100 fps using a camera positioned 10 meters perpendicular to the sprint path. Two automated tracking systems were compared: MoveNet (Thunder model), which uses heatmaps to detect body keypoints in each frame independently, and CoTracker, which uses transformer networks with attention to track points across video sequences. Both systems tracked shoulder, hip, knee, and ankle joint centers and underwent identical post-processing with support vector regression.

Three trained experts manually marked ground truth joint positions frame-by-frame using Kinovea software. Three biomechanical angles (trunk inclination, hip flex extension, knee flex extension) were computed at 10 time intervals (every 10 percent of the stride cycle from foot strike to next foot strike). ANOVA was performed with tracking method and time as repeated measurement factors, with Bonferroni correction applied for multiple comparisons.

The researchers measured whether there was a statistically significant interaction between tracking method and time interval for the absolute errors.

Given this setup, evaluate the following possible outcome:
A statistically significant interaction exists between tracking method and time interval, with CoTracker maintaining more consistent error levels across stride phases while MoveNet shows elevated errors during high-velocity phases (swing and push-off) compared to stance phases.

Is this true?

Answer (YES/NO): NO